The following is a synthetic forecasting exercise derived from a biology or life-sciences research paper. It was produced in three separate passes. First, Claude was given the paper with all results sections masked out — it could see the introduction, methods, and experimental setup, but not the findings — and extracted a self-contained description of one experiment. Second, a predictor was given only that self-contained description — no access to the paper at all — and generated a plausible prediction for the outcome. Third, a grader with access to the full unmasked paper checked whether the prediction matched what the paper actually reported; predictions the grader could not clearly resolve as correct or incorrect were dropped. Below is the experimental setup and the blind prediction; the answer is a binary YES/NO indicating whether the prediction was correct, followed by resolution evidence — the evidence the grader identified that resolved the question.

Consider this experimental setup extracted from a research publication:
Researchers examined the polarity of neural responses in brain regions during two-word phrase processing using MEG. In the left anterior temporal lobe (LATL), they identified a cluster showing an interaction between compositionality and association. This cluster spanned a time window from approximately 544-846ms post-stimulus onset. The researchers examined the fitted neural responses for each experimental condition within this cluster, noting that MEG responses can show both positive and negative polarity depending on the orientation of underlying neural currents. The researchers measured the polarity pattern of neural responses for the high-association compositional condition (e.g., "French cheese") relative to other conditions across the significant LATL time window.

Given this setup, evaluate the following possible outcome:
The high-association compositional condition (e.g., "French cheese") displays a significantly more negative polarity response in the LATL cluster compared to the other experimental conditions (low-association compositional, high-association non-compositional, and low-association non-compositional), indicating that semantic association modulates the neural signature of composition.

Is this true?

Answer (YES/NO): NO